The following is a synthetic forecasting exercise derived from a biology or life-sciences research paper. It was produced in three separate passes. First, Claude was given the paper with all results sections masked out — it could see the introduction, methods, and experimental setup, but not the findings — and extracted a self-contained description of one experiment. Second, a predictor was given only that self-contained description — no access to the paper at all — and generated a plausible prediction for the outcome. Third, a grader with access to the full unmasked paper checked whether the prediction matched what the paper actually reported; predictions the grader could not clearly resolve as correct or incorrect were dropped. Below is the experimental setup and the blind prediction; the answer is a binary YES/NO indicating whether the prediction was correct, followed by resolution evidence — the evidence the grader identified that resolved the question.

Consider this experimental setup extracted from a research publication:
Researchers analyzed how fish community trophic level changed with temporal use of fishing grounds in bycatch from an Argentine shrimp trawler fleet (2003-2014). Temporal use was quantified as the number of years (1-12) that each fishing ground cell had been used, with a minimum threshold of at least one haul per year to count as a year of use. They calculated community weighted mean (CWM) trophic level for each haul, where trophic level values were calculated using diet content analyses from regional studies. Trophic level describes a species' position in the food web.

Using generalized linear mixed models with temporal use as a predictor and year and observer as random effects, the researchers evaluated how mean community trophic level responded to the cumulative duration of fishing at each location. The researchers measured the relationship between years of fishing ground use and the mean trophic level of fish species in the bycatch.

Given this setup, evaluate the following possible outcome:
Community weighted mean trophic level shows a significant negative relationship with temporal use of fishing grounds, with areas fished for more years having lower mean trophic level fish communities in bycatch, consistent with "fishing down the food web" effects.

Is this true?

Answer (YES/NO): YES